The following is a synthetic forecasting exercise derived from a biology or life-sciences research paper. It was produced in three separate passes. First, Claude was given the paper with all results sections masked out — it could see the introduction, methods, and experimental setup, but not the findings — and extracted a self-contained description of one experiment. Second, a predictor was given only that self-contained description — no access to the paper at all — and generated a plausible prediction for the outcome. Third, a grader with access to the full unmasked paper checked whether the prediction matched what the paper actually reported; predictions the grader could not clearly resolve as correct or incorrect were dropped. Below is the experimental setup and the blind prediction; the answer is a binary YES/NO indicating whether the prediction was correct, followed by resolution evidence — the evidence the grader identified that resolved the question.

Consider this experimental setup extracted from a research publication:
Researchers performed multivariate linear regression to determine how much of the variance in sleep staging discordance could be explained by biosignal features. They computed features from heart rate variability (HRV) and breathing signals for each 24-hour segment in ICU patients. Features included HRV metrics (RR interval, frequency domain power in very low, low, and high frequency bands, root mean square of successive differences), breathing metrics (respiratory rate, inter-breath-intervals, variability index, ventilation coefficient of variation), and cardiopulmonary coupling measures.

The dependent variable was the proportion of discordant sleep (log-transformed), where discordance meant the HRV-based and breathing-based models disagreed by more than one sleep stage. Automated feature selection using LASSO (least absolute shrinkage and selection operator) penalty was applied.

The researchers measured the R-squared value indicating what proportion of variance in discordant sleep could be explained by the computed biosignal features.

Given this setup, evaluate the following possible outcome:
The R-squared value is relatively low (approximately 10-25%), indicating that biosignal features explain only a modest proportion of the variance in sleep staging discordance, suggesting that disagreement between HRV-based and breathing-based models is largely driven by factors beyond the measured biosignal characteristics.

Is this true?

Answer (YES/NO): NO